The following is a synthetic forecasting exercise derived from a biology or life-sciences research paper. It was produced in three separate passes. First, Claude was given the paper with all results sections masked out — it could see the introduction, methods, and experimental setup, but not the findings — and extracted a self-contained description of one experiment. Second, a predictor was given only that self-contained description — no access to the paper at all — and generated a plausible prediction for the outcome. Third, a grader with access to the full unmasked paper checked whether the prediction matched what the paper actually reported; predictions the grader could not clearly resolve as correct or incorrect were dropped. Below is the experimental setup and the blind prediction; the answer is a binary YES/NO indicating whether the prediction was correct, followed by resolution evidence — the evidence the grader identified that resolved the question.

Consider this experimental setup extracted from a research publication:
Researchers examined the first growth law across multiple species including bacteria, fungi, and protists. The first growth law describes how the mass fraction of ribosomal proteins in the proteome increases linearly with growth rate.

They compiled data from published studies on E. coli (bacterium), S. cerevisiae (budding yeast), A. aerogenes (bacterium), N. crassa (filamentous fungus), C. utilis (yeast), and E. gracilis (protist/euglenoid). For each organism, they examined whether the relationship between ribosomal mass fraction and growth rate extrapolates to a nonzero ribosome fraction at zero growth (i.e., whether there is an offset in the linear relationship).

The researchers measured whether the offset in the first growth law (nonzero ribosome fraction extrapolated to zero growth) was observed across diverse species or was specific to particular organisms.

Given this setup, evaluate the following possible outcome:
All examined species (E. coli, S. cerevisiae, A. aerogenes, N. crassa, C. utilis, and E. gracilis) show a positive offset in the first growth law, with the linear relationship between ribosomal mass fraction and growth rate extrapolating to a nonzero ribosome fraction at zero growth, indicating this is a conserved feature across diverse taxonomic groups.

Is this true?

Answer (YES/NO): YES